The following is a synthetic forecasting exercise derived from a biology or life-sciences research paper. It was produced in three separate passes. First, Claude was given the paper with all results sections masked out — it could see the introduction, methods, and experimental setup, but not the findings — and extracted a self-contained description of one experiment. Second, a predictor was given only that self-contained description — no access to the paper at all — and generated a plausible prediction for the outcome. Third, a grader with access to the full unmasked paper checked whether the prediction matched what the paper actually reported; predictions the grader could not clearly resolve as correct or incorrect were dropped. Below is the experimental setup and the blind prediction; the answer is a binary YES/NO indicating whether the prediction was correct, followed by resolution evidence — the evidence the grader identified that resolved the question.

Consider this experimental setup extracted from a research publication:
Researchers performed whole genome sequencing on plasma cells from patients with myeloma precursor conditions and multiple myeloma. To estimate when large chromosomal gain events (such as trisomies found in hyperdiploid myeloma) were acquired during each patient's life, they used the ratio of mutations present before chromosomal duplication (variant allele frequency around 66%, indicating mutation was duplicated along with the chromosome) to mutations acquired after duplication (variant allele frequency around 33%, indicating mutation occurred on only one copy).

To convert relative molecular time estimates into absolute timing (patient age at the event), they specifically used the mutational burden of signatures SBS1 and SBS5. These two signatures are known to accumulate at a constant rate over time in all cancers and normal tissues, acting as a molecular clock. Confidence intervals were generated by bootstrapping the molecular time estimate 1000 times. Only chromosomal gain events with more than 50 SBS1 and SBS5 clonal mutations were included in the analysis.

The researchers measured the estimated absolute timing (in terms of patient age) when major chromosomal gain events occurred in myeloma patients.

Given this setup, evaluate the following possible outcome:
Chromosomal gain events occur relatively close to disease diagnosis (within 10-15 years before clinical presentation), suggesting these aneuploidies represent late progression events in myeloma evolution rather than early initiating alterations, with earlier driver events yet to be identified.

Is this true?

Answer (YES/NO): NO